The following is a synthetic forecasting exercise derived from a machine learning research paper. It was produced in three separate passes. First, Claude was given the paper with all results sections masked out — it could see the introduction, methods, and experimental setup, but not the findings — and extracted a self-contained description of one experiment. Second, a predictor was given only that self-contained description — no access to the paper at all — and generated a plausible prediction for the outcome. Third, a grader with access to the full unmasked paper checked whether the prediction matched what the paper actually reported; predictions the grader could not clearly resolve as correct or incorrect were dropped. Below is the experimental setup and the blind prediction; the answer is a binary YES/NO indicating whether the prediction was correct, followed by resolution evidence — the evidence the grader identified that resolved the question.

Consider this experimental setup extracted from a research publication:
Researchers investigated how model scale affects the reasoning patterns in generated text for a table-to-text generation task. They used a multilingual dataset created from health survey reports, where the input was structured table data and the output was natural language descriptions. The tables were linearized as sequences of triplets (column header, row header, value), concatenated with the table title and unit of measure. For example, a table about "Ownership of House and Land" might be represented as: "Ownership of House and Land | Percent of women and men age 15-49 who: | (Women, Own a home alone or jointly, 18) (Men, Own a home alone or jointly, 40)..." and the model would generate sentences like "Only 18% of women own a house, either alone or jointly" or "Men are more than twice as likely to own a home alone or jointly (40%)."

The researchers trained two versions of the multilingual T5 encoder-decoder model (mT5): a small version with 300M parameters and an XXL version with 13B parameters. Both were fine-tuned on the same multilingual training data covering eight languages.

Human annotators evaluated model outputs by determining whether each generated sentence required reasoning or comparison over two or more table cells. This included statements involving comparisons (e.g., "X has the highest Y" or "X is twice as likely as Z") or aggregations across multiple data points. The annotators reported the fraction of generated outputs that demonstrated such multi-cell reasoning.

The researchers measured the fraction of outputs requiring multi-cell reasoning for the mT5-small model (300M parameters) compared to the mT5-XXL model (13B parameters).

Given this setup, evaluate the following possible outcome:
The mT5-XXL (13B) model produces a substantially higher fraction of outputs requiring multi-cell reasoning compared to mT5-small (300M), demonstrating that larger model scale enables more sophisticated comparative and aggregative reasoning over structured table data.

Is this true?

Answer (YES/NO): NO